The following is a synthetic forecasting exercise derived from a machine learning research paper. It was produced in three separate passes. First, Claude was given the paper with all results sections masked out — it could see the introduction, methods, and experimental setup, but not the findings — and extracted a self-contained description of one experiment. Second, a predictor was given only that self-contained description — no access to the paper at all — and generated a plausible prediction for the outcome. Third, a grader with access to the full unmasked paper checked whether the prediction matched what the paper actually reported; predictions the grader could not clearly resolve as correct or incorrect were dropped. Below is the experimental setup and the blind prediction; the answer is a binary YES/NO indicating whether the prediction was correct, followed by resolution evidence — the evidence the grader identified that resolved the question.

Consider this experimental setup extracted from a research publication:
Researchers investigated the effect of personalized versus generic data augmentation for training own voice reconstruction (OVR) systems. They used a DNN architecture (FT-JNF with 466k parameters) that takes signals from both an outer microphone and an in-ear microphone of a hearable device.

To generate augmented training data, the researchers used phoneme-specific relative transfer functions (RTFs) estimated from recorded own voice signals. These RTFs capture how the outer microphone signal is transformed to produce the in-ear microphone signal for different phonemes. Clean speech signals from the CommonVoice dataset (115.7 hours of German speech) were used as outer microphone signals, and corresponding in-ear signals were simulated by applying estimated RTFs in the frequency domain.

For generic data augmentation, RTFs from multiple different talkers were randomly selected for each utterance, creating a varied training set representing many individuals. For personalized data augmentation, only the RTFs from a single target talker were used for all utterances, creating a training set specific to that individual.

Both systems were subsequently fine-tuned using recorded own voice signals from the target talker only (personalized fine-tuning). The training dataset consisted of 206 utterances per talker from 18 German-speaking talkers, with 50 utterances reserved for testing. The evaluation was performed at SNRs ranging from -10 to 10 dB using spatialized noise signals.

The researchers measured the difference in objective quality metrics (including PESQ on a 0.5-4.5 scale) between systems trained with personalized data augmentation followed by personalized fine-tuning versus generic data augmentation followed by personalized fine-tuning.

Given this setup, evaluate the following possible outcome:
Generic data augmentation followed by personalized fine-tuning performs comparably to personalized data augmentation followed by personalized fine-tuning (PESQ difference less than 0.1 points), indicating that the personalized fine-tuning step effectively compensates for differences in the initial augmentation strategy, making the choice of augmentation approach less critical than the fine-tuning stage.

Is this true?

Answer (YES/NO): NO